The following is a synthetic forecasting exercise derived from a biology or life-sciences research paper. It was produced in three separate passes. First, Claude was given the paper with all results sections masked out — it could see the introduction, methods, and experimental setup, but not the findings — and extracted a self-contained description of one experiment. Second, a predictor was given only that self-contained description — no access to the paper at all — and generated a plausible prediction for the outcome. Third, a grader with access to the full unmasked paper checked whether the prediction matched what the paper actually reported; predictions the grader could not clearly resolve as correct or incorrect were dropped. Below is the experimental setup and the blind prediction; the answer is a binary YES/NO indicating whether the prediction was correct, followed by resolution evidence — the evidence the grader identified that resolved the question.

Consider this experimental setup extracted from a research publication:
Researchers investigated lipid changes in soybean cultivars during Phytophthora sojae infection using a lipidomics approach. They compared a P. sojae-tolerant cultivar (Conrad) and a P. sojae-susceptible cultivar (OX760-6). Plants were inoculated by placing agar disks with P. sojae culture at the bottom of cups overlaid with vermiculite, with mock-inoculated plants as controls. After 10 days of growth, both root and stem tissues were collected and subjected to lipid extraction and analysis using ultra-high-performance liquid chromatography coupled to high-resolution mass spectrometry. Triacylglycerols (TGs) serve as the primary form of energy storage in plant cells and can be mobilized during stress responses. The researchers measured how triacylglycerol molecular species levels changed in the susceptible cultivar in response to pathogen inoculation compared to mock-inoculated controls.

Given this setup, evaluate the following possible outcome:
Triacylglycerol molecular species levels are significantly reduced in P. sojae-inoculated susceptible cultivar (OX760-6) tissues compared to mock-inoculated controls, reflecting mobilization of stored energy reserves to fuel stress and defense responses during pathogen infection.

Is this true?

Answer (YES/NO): NO